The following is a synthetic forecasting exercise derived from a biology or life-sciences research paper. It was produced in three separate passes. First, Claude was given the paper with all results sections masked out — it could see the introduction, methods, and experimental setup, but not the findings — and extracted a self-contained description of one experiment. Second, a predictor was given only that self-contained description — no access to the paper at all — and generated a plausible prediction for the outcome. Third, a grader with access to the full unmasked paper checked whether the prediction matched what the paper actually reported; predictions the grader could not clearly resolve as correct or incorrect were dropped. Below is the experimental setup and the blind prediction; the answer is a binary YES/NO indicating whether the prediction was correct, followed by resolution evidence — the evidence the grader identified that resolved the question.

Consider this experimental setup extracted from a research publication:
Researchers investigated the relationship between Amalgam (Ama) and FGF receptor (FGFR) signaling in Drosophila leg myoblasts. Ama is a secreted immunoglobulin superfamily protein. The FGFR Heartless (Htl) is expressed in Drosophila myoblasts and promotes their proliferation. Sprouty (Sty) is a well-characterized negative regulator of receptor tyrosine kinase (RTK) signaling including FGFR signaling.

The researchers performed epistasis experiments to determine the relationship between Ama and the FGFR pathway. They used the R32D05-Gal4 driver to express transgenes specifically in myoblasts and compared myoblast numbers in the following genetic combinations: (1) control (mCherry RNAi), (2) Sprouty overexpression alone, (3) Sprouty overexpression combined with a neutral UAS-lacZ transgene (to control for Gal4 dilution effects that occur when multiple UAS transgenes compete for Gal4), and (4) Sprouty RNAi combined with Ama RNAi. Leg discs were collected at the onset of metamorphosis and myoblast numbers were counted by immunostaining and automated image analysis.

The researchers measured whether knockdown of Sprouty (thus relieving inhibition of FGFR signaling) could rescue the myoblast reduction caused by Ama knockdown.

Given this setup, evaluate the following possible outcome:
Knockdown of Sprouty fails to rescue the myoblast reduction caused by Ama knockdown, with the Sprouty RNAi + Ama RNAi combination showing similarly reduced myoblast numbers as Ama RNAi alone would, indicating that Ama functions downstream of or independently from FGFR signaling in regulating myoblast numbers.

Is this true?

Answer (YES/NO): YES